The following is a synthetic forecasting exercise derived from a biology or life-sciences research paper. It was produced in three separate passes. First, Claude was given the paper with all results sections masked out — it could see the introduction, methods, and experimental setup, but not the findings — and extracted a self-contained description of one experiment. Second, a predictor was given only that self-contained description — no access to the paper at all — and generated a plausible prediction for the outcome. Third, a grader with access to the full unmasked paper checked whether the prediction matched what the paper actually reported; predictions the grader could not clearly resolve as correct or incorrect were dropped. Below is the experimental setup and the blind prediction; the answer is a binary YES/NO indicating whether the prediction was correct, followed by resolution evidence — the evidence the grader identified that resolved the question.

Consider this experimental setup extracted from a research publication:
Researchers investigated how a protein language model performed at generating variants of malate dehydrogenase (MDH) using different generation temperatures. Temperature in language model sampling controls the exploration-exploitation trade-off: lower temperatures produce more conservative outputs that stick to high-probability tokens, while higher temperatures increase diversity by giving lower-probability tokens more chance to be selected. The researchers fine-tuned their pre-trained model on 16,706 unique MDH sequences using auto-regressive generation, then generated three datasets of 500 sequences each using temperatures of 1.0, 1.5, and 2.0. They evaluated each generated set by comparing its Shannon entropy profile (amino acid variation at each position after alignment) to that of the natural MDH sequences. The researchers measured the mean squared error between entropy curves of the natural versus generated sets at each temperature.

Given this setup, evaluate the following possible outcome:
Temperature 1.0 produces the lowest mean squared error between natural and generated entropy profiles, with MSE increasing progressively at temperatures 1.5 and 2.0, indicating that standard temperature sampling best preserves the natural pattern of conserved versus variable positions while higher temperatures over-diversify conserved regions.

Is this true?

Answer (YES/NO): NO